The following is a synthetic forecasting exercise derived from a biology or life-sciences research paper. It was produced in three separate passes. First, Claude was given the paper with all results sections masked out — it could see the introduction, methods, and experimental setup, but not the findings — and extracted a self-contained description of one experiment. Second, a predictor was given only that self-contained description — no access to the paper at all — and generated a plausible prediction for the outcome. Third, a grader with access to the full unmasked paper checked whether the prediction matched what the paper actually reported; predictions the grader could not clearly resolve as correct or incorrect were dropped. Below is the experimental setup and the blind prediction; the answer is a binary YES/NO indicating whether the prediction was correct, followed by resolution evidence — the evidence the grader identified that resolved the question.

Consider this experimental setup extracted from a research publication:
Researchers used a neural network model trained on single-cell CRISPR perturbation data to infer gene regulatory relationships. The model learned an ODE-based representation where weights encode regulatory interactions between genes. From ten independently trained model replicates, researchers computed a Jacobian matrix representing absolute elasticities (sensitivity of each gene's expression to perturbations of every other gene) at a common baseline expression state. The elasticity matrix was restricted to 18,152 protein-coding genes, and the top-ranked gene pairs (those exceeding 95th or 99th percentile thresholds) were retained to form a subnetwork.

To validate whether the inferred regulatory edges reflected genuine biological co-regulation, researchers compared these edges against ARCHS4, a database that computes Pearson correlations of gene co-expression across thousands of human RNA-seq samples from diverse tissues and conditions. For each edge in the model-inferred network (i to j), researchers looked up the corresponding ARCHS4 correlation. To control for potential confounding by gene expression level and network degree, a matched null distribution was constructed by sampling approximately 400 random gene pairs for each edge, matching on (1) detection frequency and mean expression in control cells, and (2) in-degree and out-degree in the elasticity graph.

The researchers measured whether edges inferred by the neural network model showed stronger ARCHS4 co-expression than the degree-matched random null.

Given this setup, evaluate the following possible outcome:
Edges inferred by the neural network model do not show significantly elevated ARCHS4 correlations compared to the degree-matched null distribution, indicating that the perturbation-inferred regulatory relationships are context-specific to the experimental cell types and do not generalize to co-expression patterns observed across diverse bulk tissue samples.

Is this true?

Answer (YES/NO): NO